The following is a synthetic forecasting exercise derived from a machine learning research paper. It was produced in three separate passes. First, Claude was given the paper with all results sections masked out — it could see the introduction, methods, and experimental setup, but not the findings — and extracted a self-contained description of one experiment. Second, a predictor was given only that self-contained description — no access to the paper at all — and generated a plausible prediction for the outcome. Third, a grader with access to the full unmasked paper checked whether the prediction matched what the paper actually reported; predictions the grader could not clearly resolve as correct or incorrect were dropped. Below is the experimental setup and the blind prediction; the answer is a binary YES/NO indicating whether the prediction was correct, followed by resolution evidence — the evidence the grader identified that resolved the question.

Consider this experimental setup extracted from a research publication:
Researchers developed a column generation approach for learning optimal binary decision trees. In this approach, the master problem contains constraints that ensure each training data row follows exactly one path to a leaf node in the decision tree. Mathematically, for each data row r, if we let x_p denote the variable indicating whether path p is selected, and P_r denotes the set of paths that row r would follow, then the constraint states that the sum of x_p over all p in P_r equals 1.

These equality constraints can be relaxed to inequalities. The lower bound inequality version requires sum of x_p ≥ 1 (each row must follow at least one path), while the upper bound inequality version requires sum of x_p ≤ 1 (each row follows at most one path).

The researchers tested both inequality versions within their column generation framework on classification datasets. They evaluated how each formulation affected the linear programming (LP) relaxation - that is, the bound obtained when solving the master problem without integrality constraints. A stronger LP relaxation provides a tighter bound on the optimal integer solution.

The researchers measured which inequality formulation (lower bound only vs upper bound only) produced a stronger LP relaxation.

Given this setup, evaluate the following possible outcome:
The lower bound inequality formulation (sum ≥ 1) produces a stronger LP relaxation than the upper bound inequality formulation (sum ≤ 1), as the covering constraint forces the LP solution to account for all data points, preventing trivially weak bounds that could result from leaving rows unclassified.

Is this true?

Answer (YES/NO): NO